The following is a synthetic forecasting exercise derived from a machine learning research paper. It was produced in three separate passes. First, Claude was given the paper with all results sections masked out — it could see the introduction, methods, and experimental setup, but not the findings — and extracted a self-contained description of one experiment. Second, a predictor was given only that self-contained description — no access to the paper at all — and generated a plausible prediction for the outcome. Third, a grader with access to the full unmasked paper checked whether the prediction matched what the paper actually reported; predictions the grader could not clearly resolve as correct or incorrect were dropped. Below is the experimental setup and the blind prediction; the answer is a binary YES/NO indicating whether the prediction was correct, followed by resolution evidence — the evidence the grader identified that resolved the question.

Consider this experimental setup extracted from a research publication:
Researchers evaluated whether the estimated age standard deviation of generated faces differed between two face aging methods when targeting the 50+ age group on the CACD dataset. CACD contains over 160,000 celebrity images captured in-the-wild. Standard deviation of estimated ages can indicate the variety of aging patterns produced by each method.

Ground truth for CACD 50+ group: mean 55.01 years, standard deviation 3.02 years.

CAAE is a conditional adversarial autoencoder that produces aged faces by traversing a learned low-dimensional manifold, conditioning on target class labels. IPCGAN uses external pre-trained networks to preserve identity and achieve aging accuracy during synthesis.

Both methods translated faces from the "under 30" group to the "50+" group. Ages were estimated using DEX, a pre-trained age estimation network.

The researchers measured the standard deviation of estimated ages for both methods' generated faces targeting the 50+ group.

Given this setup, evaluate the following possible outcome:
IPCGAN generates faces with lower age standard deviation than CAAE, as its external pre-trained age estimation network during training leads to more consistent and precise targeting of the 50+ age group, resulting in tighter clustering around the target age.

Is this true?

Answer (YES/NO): NO